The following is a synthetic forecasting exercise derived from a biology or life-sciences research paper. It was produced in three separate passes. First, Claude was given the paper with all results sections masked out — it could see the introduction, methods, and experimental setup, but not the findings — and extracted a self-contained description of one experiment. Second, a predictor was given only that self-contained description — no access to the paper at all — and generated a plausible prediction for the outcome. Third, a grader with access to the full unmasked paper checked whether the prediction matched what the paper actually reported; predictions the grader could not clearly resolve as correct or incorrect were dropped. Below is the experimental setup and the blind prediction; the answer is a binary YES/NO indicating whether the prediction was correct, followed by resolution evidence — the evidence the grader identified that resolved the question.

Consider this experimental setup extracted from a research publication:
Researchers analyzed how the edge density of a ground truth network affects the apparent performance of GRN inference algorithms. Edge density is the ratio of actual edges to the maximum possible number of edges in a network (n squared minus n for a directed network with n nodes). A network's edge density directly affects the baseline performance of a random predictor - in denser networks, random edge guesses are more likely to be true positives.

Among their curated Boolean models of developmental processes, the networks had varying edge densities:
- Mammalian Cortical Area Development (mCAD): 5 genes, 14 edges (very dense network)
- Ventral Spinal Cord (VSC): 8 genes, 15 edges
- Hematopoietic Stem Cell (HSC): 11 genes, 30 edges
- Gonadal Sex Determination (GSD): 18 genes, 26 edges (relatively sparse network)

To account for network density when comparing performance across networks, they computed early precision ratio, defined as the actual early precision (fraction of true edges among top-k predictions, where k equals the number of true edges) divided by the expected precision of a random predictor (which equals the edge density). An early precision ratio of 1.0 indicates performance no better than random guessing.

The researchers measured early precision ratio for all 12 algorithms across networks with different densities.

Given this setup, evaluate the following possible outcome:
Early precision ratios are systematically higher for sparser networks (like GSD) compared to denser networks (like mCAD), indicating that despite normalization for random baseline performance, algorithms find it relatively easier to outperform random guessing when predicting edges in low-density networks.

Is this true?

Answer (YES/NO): NO